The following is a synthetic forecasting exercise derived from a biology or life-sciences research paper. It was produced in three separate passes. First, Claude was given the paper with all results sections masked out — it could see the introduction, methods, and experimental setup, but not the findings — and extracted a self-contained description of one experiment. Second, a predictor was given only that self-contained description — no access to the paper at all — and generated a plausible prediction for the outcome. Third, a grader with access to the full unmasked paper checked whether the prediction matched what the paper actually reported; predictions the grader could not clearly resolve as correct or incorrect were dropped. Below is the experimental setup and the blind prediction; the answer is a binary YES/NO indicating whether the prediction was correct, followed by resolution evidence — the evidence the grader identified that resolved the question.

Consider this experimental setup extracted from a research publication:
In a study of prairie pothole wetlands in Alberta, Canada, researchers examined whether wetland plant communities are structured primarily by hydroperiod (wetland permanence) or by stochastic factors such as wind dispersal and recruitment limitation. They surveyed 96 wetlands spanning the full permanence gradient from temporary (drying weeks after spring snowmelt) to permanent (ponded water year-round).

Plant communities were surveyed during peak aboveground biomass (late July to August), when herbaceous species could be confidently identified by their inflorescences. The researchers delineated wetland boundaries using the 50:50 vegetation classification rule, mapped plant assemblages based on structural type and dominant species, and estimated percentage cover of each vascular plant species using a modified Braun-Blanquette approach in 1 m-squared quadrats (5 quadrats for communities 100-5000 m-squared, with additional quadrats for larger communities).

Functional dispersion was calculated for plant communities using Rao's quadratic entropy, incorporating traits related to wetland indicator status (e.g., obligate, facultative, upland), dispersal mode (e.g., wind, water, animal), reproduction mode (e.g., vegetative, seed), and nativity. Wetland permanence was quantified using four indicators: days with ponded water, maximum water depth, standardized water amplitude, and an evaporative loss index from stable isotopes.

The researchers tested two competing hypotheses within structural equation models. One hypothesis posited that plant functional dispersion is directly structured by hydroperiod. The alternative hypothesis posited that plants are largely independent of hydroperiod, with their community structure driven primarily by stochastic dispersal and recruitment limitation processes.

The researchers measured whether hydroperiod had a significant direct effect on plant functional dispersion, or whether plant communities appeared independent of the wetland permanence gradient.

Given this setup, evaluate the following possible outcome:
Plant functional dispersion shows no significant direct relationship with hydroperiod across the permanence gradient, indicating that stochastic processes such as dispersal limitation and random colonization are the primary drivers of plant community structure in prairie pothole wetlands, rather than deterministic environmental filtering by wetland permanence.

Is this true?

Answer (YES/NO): NO